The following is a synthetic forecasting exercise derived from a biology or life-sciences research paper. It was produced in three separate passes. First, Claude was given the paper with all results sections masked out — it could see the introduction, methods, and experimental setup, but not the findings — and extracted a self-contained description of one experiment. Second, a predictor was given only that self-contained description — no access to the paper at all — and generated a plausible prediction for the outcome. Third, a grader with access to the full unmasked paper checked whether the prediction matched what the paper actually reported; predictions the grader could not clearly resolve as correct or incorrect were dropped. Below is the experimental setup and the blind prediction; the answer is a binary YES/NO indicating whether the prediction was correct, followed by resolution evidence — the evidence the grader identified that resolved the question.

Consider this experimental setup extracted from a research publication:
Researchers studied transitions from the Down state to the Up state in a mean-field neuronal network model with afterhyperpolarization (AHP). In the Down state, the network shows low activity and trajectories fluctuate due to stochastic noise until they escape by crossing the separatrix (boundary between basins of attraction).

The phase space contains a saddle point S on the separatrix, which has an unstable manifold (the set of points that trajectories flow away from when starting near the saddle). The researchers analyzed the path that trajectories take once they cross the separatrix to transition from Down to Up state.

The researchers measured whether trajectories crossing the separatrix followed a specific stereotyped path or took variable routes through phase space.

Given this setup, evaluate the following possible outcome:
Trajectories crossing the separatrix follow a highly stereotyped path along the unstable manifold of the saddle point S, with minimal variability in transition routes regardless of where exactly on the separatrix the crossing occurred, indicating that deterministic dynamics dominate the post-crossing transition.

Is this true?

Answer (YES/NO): YES